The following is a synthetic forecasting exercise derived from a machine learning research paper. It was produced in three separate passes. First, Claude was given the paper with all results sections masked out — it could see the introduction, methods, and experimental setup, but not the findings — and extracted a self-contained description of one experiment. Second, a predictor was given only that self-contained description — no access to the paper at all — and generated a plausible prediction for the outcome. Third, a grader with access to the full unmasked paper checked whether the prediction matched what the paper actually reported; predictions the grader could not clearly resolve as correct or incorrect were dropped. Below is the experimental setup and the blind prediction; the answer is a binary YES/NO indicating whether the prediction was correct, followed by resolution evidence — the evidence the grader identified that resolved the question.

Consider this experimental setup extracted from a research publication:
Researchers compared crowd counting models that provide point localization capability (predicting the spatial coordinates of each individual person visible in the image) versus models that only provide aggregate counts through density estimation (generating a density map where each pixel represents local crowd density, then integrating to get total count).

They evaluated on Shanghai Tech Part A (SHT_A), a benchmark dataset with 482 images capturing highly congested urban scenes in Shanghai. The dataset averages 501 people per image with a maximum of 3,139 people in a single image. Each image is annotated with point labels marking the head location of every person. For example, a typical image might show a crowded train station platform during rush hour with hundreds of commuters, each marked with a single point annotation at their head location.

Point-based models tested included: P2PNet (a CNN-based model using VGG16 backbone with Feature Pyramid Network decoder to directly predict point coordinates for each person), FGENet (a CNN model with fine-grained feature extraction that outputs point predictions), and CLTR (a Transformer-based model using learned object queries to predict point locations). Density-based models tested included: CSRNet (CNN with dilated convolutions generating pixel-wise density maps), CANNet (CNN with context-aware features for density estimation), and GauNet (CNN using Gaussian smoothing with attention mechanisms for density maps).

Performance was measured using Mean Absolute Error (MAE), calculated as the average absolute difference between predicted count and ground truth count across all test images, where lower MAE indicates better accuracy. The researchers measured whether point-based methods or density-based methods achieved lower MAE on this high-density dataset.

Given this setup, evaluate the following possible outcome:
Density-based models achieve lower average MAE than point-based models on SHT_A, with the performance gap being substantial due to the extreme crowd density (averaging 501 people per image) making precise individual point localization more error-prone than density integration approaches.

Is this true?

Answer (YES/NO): NO